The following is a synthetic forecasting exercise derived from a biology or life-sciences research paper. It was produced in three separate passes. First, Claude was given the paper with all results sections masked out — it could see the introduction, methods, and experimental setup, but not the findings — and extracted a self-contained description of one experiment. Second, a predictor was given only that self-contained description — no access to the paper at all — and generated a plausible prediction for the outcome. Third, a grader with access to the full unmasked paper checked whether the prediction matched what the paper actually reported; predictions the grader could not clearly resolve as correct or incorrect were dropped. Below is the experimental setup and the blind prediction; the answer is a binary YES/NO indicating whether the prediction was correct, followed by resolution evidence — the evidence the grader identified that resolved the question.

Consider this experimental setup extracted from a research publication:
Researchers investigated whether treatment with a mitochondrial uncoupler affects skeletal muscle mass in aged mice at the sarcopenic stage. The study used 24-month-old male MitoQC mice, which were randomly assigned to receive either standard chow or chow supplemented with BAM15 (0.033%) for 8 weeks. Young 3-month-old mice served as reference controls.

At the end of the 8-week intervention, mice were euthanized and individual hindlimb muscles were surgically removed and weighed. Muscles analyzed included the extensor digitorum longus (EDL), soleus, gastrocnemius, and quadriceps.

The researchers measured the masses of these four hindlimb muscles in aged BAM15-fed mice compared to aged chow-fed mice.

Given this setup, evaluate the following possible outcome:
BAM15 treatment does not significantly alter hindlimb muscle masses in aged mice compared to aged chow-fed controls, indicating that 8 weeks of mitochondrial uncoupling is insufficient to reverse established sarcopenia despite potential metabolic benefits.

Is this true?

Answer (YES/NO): YES